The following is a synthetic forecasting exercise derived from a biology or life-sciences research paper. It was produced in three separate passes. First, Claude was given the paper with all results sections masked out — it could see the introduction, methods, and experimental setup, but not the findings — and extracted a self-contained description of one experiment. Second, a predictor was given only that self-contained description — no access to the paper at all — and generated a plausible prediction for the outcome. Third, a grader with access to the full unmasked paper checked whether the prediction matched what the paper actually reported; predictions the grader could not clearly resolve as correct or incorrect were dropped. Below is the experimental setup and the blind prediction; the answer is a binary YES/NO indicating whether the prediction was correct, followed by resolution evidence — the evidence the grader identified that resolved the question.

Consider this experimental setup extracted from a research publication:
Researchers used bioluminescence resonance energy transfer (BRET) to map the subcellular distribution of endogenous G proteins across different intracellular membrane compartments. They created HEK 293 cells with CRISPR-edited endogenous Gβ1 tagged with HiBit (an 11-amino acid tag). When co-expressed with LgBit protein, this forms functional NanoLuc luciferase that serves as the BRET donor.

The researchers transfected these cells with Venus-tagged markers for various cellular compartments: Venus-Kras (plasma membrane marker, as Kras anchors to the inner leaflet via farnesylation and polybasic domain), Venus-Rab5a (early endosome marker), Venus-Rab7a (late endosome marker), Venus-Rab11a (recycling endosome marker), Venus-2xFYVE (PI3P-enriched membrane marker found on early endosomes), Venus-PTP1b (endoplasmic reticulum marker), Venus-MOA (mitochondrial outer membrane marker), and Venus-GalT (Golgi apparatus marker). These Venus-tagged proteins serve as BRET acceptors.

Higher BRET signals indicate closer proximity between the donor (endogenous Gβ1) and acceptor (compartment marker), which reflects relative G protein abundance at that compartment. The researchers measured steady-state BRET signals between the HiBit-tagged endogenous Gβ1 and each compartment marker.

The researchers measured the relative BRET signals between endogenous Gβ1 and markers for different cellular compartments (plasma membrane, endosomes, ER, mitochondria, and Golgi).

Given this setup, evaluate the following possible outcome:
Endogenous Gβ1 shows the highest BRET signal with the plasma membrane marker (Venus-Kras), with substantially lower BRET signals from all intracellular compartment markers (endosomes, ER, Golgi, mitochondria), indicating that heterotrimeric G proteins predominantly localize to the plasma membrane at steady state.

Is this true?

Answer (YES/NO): YES